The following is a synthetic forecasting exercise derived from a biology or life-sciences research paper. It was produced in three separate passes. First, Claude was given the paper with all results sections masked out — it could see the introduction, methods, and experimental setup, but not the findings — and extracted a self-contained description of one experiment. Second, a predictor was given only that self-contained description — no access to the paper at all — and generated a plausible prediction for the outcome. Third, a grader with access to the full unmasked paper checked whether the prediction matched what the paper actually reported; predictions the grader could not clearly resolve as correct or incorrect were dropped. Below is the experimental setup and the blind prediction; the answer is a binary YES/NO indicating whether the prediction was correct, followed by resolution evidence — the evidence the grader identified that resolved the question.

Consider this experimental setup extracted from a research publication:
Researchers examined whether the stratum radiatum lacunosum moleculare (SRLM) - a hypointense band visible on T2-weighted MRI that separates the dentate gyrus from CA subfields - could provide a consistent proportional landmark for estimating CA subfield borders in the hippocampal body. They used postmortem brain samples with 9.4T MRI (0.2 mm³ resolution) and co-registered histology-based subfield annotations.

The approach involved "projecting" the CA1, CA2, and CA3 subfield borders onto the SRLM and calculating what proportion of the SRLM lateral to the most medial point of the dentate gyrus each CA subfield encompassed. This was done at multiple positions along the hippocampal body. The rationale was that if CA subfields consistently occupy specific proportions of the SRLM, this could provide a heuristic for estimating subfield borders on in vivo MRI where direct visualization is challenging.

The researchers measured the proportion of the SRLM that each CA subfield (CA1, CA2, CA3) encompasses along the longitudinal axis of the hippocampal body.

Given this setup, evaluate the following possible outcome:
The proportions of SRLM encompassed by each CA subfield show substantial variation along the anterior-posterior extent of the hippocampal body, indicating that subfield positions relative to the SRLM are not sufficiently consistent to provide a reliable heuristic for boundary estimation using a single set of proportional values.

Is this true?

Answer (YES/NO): NO